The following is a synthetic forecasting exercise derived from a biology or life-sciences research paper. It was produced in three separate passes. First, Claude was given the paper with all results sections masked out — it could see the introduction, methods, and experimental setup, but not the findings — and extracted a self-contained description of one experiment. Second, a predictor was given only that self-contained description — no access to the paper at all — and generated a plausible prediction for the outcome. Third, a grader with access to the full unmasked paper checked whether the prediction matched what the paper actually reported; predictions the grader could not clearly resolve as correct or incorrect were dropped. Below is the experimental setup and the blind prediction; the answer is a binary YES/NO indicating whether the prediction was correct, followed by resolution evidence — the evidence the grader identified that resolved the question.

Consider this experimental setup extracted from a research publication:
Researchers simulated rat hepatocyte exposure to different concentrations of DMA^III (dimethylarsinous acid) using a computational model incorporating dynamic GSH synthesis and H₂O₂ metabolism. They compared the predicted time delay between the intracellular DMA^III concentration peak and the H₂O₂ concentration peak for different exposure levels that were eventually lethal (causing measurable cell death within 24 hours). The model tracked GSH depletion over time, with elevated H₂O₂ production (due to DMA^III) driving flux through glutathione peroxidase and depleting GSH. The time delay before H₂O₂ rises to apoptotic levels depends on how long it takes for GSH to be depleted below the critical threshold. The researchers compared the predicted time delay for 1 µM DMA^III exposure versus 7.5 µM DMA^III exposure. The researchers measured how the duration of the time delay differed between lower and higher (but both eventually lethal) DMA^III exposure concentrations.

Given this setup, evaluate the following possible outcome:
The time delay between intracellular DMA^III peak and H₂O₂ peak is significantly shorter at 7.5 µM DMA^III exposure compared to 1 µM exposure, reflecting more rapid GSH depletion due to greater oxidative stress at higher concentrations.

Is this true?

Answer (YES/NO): YES